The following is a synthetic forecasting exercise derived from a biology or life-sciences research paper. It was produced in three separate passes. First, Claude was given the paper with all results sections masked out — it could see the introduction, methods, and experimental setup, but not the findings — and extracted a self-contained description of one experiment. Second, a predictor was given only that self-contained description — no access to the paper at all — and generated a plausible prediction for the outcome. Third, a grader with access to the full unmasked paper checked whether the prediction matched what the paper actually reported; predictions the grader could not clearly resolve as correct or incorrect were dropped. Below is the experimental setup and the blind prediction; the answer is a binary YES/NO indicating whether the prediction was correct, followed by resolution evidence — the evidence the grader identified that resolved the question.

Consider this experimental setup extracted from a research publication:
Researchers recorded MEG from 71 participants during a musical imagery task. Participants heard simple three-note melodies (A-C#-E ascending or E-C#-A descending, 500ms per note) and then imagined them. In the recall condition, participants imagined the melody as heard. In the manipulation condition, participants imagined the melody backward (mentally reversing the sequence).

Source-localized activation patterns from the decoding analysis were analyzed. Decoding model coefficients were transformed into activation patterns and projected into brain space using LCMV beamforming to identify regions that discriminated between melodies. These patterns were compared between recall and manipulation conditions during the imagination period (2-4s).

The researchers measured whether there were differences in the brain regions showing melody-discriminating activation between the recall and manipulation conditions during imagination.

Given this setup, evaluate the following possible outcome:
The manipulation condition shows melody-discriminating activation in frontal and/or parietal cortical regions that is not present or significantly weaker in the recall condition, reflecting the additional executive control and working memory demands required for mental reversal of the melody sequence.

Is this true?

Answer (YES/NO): YES